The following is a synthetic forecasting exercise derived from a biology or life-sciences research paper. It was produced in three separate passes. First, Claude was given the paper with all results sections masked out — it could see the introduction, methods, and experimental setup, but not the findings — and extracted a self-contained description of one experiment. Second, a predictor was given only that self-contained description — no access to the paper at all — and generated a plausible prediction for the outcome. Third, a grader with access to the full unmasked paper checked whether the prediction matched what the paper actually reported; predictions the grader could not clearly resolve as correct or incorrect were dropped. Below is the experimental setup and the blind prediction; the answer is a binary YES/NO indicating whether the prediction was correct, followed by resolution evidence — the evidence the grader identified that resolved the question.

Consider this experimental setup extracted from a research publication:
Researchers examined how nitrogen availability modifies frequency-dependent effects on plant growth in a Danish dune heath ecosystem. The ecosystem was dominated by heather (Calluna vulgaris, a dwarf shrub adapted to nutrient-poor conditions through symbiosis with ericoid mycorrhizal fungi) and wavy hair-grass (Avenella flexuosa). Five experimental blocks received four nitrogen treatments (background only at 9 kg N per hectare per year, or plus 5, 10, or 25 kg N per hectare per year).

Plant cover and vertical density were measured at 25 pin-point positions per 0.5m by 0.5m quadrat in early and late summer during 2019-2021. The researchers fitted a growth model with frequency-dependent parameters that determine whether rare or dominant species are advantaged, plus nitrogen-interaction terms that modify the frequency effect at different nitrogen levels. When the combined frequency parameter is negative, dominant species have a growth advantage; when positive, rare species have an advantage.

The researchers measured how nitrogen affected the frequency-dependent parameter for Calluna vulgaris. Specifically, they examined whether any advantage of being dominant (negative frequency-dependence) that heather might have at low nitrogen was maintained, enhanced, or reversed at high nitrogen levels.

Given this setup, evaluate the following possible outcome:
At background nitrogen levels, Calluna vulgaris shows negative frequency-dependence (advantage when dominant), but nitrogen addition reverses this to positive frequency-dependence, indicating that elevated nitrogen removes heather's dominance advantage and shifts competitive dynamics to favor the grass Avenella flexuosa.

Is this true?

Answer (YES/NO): NO